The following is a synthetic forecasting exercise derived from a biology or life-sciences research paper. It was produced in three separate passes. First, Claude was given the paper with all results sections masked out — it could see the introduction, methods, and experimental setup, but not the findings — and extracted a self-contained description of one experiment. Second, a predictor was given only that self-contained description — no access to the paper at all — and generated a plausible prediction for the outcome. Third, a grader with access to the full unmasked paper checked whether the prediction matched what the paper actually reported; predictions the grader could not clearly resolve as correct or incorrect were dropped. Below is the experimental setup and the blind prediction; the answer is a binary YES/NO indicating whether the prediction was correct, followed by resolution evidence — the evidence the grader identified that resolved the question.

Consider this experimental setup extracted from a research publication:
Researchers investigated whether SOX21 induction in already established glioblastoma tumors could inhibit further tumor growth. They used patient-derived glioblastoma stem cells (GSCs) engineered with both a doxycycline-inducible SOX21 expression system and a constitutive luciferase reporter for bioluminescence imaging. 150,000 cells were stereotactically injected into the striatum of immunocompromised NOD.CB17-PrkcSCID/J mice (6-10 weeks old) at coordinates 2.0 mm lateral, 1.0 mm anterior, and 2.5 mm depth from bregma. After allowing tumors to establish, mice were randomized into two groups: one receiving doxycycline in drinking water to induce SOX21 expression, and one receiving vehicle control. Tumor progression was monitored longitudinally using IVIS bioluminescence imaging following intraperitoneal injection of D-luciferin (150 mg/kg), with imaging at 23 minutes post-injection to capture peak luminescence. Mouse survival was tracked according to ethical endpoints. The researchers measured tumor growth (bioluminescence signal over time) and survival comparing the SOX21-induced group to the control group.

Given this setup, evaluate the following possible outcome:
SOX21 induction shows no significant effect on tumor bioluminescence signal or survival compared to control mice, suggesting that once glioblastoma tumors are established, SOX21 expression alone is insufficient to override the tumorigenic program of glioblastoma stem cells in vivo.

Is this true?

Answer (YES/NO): NO